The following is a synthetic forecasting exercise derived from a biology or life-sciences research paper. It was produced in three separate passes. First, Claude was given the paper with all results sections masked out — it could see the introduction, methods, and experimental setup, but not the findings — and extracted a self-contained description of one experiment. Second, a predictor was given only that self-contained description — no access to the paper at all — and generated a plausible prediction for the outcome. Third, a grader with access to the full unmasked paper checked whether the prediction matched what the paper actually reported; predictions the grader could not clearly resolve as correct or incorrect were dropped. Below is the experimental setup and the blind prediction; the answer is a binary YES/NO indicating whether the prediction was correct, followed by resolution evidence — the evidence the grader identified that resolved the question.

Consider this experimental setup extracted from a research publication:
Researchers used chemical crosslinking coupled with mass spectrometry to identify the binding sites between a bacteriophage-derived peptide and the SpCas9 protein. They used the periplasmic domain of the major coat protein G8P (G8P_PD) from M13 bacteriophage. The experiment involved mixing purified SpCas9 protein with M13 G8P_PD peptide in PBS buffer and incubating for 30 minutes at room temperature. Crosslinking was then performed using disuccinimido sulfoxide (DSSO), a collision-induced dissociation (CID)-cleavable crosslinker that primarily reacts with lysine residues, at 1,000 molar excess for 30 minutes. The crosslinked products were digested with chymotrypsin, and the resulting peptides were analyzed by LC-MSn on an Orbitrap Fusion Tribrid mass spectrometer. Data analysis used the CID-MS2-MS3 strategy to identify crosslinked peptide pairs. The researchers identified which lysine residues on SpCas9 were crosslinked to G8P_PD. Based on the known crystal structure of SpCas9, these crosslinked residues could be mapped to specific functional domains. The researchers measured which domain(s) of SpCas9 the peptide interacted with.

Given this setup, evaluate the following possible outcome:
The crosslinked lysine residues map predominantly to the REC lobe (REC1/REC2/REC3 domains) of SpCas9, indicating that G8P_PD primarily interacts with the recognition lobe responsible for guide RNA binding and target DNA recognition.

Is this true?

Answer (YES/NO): NO